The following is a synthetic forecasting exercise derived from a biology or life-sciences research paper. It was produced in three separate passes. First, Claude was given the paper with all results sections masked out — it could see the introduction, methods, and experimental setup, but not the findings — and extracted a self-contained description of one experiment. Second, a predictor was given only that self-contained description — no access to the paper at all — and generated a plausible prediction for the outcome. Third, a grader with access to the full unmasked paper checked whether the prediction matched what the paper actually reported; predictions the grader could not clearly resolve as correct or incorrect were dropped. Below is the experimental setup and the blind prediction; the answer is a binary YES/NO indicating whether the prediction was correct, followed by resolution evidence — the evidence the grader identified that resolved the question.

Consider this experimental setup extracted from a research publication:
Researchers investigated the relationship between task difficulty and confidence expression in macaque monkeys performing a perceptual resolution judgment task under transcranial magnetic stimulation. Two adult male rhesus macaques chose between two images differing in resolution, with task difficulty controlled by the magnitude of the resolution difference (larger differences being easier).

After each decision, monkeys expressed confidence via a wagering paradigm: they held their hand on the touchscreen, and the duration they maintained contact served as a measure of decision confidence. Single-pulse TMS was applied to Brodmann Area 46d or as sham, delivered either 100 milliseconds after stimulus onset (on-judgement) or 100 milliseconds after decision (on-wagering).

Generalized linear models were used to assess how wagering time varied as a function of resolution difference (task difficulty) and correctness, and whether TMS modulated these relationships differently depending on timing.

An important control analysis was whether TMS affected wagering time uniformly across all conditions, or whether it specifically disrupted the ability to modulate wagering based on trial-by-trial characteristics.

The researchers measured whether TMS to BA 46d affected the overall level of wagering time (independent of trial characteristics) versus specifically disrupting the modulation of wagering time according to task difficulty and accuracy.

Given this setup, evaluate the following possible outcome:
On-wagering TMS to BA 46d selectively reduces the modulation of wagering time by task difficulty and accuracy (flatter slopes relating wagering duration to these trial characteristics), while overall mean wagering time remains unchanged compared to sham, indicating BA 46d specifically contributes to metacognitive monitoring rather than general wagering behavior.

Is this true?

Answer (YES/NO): NO